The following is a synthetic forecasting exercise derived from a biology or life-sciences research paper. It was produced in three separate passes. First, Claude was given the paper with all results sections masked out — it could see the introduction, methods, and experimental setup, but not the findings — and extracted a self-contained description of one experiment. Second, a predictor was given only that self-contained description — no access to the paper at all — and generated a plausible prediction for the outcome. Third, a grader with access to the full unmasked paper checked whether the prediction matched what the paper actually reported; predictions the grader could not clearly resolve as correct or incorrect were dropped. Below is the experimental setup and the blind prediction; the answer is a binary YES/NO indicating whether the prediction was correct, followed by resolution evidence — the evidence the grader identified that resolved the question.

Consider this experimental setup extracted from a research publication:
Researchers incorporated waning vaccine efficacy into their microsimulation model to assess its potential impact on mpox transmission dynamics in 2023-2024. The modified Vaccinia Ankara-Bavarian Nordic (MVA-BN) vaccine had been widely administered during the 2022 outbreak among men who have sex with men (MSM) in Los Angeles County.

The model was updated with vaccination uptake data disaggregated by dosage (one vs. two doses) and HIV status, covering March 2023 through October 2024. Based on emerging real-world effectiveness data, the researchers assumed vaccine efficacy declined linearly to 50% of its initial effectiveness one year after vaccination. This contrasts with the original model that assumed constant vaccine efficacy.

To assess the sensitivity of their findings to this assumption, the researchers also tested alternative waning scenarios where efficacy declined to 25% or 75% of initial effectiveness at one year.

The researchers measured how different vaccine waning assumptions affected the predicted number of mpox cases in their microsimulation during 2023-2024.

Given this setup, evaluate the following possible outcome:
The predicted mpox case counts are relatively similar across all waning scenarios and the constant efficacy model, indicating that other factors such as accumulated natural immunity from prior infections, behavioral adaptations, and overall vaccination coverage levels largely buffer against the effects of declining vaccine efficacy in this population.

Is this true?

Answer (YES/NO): YES